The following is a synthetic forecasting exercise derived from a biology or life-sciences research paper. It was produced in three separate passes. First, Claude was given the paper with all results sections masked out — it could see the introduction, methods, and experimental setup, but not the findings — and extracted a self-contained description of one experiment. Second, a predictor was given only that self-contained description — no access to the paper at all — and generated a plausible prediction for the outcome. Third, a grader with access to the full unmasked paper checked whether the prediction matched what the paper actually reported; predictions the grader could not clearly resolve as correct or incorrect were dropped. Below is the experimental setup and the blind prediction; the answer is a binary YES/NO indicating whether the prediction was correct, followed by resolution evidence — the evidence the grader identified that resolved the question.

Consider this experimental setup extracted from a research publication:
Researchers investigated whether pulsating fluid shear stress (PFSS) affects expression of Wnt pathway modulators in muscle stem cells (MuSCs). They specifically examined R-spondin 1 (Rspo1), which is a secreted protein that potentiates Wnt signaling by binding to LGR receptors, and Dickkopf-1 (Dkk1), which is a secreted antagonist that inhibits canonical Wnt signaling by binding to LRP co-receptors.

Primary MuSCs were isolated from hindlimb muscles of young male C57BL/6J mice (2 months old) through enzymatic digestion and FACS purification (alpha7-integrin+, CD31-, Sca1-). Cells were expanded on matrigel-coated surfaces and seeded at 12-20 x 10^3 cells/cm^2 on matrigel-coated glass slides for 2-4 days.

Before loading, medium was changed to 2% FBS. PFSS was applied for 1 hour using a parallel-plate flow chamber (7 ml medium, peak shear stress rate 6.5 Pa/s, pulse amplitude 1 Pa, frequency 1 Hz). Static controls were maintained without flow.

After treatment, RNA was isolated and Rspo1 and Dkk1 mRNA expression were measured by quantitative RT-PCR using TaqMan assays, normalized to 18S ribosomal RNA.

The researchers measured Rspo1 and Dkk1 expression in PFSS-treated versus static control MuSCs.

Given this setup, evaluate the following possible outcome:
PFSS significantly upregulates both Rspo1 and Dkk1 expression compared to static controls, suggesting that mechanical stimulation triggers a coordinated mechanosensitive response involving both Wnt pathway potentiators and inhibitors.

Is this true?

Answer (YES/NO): NO